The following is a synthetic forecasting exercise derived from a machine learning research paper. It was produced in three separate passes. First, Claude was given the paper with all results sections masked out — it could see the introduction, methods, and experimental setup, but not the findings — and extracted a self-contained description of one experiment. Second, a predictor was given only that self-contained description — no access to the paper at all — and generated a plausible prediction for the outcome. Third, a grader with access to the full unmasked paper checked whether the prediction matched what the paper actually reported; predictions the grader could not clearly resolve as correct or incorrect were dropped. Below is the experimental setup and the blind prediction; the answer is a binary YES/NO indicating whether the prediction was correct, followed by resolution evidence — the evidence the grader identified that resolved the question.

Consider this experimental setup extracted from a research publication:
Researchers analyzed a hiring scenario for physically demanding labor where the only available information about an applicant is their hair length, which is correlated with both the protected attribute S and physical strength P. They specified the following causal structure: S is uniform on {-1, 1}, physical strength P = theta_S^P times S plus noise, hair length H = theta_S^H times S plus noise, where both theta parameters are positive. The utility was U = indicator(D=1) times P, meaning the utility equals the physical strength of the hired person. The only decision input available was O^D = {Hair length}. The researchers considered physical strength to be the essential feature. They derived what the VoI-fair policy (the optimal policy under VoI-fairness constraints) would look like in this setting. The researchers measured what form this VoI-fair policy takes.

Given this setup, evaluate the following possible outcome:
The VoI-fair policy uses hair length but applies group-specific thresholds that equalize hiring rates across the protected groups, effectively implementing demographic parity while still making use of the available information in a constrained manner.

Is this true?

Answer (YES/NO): NO